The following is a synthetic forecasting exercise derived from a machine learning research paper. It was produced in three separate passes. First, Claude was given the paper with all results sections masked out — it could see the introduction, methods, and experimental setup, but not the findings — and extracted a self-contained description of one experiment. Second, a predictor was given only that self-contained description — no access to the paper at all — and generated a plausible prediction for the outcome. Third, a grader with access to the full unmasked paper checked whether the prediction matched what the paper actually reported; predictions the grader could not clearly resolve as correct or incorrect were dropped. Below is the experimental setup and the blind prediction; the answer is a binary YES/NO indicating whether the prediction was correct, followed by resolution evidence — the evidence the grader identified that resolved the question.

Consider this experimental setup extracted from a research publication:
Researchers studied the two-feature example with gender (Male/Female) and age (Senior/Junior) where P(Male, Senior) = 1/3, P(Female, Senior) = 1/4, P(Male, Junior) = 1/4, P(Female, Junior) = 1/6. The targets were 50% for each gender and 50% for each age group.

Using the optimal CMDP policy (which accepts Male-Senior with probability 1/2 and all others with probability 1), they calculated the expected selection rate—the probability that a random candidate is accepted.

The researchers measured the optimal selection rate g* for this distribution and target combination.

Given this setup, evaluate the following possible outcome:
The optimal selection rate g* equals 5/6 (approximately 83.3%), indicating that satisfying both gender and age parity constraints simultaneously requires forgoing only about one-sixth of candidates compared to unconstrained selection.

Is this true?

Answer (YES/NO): YES